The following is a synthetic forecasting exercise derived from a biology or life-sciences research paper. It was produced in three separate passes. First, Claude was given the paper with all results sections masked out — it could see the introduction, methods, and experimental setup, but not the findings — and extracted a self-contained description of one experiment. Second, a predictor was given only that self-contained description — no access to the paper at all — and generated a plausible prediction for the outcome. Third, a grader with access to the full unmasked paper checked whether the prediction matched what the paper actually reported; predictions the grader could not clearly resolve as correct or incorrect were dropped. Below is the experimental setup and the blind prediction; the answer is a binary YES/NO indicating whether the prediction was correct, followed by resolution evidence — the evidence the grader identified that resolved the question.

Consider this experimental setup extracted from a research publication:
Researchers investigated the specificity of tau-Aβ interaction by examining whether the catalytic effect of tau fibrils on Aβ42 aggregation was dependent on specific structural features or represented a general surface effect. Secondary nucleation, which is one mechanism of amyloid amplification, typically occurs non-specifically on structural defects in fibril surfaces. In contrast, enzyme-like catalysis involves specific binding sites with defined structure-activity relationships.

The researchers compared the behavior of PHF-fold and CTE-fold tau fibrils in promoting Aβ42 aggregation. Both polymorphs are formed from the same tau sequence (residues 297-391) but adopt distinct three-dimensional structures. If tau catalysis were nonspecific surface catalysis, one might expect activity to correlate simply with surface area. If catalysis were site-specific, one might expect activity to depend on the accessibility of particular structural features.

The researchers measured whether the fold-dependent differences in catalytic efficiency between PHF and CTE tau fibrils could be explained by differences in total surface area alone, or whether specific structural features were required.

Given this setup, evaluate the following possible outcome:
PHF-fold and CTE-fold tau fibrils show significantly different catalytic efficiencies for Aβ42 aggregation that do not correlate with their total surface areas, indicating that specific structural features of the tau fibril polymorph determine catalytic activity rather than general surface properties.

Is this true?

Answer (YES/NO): YES